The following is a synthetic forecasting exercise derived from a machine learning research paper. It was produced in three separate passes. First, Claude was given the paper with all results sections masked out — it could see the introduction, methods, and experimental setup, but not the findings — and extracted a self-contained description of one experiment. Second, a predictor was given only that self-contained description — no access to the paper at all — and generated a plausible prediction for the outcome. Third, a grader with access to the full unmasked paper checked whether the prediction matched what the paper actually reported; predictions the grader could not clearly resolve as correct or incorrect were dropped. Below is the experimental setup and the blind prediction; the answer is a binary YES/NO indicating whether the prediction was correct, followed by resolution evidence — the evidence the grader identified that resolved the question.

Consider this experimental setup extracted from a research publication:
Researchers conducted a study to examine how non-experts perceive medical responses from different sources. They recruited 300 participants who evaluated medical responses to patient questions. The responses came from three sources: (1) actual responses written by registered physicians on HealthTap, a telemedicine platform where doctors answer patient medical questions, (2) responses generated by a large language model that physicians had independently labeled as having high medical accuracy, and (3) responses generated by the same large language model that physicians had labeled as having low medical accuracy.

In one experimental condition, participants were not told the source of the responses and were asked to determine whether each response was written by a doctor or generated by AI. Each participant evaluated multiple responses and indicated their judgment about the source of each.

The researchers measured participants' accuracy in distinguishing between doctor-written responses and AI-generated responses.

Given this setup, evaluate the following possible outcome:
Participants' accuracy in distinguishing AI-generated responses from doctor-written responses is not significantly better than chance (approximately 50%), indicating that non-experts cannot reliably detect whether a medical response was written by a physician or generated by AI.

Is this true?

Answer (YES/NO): YES